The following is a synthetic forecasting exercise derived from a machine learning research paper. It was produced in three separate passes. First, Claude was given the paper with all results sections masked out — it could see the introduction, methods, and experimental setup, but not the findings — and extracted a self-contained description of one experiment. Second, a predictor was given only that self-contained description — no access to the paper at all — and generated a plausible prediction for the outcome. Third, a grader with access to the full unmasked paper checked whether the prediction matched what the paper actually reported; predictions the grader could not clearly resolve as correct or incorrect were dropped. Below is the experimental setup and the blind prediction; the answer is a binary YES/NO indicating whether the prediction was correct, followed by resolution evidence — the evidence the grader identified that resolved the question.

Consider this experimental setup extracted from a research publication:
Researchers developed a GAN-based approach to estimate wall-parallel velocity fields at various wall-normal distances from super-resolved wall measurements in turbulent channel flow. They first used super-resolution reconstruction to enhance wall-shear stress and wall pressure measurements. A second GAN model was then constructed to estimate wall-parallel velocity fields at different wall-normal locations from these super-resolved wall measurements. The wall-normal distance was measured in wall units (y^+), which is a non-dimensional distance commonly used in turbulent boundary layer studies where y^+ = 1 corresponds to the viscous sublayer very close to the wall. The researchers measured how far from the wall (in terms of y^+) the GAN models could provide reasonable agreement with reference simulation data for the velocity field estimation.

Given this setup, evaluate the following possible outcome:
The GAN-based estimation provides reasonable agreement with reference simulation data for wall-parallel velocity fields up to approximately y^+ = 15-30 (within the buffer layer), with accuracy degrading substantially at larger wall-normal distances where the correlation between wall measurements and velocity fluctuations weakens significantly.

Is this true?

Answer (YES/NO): NO